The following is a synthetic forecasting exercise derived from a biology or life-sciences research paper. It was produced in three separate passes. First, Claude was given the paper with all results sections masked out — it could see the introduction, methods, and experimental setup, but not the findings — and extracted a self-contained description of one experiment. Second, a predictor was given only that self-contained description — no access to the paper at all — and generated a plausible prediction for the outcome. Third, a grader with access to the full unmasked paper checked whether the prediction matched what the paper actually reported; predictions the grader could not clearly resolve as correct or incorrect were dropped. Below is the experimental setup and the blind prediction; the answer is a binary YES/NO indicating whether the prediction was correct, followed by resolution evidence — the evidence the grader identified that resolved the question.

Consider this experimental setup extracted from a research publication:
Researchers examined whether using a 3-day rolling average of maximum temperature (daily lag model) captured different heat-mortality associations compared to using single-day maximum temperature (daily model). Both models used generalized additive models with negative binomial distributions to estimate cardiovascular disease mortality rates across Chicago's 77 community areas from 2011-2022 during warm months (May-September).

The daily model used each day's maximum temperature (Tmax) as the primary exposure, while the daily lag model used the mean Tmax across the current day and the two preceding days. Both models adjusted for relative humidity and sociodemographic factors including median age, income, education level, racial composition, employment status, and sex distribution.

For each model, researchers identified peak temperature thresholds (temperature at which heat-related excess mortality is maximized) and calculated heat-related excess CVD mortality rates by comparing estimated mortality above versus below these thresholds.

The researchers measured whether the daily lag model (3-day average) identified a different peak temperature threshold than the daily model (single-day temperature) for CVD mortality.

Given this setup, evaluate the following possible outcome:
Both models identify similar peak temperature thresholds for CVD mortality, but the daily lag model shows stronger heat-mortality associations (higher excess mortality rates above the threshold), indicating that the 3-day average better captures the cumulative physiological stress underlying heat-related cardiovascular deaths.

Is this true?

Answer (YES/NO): NO